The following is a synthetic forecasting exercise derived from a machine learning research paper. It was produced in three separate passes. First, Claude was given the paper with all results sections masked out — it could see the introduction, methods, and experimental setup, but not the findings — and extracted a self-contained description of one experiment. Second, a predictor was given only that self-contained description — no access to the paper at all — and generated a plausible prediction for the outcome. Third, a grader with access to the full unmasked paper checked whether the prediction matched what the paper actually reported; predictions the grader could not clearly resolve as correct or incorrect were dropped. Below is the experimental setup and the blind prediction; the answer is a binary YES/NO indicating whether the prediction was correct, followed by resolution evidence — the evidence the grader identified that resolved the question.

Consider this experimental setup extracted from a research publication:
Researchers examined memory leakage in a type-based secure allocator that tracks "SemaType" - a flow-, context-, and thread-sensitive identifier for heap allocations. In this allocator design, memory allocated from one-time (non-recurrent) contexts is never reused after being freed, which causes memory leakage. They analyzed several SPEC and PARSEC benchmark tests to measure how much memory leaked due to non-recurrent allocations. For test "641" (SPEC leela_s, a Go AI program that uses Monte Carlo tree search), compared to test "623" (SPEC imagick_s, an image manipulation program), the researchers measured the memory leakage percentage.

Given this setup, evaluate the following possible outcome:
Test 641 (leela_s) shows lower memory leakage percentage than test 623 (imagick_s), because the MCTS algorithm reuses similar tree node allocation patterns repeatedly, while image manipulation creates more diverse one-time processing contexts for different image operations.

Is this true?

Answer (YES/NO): NO